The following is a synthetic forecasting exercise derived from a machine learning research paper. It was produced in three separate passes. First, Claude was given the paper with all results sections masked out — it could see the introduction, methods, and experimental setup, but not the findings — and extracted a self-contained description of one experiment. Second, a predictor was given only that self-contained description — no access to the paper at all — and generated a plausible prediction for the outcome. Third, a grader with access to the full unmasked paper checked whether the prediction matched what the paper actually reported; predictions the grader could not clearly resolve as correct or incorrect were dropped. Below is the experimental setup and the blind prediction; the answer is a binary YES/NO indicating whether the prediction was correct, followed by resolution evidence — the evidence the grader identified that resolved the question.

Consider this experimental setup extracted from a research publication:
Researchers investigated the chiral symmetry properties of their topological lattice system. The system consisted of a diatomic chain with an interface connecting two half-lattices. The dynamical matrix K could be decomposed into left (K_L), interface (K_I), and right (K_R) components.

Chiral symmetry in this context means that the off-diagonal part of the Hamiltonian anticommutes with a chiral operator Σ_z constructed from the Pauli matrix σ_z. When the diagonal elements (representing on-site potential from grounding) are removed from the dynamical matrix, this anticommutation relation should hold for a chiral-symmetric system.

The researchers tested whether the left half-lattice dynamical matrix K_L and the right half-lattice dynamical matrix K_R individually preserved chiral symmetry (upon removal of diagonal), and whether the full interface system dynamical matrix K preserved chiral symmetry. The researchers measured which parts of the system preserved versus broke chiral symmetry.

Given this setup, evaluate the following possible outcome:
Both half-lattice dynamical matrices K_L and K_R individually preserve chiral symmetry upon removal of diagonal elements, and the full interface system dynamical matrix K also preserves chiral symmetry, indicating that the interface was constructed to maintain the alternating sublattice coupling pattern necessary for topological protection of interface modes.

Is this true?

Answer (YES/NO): NO